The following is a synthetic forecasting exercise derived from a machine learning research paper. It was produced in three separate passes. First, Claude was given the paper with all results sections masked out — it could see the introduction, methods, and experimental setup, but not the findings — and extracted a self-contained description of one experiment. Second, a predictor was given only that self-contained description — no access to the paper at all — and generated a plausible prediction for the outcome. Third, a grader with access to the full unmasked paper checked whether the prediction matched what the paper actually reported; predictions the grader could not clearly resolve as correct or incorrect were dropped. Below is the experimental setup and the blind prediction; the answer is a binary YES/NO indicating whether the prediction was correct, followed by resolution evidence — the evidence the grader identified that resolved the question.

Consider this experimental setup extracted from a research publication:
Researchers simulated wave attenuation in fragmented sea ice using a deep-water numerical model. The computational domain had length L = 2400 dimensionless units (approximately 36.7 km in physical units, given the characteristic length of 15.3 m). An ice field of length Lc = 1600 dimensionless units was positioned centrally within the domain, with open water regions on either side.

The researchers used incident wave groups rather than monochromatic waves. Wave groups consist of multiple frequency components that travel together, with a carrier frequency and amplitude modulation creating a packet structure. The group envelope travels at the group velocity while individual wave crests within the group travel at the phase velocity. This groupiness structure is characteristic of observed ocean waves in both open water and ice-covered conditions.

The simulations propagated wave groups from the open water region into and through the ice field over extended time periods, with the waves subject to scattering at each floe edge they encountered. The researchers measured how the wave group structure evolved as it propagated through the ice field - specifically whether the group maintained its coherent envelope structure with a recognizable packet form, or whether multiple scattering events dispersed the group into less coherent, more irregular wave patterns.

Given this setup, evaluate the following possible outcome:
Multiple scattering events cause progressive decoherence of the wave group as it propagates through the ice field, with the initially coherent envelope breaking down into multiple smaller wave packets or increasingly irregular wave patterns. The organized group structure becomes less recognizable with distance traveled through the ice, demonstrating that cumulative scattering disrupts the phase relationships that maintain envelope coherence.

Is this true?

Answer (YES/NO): NO